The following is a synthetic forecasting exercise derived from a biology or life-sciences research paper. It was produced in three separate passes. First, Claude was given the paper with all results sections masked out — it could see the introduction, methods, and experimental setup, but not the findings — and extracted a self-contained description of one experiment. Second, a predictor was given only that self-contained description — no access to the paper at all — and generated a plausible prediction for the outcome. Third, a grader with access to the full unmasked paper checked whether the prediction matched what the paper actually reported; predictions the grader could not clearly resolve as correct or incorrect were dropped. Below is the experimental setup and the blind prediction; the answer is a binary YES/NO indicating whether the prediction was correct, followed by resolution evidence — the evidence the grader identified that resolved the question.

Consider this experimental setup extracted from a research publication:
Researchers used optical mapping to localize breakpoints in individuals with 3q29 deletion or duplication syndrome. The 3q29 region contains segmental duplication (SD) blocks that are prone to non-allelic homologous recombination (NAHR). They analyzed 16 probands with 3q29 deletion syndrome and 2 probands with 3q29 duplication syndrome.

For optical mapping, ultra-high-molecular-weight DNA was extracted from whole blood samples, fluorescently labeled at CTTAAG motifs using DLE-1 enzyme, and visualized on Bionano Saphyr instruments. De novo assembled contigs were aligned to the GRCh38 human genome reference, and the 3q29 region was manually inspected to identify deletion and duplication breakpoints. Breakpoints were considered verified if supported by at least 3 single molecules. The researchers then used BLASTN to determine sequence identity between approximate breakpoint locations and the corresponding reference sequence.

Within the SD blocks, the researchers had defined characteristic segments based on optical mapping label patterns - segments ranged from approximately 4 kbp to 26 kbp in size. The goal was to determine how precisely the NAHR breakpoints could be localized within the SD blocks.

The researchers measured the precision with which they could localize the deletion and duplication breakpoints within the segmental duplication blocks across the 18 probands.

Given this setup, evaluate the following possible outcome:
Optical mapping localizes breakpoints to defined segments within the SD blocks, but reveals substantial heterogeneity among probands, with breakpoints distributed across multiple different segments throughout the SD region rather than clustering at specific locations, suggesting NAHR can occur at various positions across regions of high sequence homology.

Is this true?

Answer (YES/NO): NO